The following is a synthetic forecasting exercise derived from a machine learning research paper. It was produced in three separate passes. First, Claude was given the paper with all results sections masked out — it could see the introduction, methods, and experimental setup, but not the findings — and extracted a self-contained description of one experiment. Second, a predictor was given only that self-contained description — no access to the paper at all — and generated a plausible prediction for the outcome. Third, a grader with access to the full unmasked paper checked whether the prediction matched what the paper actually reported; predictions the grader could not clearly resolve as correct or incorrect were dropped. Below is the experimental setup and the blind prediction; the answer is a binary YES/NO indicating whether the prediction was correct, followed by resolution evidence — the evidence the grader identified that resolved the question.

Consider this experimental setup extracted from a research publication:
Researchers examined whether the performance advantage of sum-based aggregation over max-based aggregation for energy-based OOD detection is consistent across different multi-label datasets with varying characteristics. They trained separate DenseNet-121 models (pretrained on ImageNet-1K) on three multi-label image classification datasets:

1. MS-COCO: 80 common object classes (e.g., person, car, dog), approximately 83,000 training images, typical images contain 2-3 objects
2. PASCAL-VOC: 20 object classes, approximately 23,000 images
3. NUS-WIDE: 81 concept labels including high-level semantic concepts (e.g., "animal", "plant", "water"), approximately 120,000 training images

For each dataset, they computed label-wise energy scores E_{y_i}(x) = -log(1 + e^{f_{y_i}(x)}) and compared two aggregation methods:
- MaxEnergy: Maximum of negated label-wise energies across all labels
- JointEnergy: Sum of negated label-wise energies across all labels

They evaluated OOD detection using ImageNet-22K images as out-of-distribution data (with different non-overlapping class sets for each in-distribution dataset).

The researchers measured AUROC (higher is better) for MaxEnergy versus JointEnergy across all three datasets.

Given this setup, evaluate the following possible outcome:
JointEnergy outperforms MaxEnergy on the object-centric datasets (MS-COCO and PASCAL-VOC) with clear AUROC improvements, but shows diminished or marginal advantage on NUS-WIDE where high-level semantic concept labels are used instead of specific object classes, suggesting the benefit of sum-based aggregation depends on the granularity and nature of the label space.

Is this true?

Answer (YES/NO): NO